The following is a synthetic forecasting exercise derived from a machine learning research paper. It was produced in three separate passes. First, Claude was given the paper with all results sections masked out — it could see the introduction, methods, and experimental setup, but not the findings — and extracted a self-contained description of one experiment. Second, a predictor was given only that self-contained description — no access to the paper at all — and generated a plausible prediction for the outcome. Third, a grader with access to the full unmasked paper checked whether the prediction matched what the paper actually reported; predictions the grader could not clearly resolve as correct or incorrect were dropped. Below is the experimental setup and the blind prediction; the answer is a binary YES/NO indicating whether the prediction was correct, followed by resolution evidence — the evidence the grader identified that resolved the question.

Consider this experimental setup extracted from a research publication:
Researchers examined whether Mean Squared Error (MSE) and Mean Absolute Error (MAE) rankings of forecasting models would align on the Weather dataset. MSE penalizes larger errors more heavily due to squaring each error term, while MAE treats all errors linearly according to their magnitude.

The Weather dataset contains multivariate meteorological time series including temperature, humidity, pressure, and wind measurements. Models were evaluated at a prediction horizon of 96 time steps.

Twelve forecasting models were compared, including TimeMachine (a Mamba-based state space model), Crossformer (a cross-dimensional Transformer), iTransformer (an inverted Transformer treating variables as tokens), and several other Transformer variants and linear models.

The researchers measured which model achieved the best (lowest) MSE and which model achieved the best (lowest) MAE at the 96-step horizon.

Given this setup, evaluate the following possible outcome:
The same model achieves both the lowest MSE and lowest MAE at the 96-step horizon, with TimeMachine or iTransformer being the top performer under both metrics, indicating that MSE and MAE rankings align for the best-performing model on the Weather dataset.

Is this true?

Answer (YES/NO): NO